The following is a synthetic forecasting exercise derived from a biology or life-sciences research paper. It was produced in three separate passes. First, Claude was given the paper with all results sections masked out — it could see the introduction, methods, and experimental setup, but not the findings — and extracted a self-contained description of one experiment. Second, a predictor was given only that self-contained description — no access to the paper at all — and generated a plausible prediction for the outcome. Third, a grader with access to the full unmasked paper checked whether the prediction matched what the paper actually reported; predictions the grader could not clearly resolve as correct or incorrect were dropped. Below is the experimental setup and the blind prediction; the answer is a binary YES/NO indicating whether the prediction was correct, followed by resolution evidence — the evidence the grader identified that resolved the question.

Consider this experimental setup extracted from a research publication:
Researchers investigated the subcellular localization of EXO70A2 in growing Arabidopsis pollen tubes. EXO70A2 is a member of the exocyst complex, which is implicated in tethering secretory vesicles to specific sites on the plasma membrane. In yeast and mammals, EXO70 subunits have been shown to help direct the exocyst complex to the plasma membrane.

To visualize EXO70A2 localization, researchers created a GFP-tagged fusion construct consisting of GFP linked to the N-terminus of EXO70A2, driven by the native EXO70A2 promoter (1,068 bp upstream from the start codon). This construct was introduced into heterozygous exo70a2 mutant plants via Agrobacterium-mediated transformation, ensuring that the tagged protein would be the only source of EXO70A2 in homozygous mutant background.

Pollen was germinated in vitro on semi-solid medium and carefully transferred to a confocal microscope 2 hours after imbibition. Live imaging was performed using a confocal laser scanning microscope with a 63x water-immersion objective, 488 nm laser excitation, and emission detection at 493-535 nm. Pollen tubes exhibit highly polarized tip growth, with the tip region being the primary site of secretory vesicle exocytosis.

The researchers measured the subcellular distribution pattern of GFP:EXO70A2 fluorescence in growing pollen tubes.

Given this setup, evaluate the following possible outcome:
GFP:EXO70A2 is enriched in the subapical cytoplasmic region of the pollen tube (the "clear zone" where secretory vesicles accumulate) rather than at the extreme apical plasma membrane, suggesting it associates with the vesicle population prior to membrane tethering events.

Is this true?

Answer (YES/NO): NO